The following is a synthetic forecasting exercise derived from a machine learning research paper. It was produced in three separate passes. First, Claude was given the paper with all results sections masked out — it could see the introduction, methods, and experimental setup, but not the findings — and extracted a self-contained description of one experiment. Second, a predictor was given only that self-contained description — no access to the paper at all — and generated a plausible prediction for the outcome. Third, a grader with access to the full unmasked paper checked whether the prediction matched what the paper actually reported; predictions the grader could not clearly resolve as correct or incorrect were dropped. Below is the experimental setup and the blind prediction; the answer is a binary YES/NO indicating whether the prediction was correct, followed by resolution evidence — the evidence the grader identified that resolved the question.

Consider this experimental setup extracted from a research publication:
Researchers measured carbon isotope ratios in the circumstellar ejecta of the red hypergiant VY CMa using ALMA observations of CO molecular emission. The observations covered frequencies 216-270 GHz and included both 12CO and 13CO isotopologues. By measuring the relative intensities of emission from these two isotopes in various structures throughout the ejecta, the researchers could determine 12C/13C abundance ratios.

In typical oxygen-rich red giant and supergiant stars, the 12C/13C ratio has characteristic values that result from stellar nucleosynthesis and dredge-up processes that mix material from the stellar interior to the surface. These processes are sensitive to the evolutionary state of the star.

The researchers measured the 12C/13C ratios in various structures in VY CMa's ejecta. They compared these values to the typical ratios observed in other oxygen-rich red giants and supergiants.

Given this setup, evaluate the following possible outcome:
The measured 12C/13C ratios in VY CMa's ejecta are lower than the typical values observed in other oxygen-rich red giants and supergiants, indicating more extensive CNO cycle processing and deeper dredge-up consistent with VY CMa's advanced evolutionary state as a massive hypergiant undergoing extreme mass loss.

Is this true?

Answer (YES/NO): NO